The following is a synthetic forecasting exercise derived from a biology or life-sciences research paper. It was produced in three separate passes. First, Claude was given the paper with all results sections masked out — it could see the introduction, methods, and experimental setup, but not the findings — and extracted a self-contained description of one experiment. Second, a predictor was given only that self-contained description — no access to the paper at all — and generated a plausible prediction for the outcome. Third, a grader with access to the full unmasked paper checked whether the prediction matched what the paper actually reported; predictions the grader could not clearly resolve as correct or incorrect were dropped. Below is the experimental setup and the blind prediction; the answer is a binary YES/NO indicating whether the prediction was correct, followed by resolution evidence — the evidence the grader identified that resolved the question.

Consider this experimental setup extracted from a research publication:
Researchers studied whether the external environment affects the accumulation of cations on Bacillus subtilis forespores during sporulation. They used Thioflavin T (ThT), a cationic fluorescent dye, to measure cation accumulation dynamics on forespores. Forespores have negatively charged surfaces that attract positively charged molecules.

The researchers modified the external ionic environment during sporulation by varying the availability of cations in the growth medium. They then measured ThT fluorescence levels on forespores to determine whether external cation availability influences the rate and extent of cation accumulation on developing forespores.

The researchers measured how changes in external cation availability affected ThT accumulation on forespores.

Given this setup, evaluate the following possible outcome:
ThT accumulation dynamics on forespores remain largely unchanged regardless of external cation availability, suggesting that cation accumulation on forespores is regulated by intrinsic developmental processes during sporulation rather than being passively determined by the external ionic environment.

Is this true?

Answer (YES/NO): NO